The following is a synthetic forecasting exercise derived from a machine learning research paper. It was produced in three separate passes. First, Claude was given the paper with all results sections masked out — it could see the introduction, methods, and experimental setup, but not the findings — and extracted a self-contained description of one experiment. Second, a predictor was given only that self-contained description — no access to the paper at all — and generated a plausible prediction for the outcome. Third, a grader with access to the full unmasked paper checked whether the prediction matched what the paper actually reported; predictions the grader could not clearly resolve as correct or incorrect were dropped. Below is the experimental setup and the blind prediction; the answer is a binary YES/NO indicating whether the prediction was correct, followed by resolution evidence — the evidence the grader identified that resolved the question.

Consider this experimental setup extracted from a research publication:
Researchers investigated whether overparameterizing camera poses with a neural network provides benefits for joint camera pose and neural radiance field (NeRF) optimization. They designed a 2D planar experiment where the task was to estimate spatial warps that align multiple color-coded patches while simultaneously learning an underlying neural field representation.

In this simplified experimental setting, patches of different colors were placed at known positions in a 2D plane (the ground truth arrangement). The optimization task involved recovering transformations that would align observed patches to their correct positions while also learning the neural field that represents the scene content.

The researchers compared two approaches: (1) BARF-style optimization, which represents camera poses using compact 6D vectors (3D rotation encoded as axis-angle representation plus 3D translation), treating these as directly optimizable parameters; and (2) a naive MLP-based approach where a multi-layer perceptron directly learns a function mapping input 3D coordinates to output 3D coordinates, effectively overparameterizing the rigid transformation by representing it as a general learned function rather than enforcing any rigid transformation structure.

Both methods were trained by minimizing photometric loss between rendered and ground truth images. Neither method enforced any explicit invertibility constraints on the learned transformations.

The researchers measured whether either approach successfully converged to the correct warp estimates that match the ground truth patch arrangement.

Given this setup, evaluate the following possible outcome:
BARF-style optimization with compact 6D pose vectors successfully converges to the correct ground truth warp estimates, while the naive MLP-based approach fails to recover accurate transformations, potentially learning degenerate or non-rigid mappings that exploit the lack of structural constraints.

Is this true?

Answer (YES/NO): NO